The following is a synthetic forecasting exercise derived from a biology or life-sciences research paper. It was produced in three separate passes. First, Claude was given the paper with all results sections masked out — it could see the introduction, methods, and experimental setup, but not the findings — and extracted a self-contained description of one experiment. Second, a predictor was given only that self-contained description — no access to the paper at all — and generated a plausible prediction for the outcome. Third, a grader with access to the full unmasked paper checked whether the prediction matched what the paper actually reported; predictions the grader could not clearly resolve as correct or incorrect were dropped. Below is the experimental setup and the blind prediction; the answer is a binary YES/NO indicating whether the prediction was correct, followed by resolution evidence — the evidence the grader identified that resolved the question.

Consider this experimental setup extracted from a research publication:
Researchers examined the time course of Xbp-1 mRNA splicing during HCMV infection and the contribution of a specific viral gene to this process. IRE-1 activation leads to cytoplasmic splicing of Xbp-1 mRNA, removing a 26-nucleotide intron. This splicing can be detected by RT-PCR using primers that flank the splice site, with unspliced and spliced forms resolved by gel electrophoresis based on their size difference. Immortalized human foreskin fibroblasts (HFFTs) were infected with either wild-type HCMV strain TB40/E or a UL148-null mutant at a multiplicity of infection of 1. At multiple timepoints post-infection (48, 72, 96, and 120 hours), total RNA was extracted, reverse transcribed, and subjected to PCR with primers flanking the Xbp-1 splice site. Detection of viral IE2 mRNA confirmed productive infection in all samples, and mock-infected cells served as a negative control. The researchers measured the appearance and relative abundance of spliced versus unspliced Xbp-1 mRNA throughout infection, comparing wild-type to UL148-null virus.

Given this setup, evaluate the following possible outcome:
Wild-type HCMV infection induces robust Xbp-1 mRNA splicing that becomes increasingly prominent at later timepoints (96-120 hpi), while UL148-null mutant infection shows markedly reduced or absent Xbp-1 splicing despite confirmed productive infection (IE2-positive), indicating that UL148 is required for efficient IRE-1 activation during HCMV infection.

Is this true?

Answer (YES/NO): YES